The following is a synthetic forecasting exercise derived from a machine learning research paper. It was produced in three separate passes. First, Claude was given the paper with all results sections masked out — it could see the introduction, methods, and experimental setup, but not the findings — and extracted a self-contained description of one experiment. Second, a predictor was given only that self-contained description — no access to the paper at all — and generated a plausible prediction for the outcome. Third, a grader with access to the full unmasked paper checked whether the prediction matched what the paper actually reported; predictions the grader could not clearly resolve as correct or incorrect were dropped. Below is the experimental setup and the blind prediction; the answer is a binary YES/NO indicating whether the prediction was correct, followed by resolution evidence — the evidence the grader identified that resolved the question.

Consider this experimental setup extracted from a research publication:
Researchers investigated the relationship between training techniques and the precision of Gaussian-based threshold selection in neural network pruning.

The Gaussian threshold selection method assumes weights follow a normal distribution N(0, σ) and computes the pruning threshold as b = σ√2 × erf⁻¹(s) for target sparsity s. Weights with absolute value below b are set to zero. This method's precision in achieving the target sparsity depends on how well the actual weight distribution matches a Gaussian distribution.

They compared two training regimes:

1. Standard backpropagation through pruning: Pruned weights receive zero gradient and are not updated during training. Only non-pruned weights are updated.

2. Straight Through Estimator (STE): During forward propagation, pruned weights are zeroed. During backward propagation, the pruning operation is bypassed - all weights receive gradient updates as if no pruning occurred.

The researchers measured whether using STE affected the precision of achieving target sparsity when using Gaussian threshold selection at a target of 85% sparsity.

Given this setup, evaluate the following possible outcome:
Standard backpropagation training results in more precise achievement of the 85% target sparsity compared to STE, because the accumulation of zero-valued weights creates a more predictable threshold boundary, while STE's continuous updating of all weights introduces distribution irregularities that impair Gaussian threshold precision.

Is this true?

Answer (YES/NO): NO